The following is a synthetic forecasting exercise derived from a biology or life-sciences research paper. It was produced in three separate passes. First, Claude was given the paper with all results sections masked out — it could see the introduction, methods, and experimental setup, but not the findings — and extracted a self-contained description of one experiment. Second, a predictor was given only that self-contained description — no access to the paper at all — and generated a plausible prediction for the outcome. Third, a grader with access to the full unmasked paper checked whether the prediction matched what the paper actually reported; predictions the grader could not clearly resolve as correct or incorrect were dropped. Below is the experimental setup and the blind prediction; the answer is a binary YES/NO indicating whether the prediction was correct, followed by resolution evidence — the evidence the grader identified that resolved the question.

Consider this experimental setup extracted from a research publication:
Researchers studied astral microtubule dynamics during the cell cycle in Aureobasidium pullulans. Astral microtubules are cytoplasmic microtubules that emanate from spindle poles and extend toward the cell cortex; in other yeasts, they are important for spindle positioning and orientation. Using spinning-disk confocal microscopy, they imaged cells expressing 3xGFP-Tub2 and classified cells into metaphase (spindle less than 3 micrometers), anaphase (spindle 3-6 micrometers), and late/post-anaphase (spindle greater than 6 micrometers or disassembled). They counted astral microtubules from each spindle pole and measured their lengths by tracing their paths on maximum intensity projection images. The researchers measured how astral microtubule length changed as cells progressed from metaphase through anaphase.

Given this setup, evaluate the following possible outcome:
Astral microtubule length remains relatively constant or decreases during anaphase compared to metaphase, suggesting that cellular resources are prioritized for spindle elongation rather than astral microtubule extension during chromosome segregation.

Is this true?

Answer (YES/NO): NO